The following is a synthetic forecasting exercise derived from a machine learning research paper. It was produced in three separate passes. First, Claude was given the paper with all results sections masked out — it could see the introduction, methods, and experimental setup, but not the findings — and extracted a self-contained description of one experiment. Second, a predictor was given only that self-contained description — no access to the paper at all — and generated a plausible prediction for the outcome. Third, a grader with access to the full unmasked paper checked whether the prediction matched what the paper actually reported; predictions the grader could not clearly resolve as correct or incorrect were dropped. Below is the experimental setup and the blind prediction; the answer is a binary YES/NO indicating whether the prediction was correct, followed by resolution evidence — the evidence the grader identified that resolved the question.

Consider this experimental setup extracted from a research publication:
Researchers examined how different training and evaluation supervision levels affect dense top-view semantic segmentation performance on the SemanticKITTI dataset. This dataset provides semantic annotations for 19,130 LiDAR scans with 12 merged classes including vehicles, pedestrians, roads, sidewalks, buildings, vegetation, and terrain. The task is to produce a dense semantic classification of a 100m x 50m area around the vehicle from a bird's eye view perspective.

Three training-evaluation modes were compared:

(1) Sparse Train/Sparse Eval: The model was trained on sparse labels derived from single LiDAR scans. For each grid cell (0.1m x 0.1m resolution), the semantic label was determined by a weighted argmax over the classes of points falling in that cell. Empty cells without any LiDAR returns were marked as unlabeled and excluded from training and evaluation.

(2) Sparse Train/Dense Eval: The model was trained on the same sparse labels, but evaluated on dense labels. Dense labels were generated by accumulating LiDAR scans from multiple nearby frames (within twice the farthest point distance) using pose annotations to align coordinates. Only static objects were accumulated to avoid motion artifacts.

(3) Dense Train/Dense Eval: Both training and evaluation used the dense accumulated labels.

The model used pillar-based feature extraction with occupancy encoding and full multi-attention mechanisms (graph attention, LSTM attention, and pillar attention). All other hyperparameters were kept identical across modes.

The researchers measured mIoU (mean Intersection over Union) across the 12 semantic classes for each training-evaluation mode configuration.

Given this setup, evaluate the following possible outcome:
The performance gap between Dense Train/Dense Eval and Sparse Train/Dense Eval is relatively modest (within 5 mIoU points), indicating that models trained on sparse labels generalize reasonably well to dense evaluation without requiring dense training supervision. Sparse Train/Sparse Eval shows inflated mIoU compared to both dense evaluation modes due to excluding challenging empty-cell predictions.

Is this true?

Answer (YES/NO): YES